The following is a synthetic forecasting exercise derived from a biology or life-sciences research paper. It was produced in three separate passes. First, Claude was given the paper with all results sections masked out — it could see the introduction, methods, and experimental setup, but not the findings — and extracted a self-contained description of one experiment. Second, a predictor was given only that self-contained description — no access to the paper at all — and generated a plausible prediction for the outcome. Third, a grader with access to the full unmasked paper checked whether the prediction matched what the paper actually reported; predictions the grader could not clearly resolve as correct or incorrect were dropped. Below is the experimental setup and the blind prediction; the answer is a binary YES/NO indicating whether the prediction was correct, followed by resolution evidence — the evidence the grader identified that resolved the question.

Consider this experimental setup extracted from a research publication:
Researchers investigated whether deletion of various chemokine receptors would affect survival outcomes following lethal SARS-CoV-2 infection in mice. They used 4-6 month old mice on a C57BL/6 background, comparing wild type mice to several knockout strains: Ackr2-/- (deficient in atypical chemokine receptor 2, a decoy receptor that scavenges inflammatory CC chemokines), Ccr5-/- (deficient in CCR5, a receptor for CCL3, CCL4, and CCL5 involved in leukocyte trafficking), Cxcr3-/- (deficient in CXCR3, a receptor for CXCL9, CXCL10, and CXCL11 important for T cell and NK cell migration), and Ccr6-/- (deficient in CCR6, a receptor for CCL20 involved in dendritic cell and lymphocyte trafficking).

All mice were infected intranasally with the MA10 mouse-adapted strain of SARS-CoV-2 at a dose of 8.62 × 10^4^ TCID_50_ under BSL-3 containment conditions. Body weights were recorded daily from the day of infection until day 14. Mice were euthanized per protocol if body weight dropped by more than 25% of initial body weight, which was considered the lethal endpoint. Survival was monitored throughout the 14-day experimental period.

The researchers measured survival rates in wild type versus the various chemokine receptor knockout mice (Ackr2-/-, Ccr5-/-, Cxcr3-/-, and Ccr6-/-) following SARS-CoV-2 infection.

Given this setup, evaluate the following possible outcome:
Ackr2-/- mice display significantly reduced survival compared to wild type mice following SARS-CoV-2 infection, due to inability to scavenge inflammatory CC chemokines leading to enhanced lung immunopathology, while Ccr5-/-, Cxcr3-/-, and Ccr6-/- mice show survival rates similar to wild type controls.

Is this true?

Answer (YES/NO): NO